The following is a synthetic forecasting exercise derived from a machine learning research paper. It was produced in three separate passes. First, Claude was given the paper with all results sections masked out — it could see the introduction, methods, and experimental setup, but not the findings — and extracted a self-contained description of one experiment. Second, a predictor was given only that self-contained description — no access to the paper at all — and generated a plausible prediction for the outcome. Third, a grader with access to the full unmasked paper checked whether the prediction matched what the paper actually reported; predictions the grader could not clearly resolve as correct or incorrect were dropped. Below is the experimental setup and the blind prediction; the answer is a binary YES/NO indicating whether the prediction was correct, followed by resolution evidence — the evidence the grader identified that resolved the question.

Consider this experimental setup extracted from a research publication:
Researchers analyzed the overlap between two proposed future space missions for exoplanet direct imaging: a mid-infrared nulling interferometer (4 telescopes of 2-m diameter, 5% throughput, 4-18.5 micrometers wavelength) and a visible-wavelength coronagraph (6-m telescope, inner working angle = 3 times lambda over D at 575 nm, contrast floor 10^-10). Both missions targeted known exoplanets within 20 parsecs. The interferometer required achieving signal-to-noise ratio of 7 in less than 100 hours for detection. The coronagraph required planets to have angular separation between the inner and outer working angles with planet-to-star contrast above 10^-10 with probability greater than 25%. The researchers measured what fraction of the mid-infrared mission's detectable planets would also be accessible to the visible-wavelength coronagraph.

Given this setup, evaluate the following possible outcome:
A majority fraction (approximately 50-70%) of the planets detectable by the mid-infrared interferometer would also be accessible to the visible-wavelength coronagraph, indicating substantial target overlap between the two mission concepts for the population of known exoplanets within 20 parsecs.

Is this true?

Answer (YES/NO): NO